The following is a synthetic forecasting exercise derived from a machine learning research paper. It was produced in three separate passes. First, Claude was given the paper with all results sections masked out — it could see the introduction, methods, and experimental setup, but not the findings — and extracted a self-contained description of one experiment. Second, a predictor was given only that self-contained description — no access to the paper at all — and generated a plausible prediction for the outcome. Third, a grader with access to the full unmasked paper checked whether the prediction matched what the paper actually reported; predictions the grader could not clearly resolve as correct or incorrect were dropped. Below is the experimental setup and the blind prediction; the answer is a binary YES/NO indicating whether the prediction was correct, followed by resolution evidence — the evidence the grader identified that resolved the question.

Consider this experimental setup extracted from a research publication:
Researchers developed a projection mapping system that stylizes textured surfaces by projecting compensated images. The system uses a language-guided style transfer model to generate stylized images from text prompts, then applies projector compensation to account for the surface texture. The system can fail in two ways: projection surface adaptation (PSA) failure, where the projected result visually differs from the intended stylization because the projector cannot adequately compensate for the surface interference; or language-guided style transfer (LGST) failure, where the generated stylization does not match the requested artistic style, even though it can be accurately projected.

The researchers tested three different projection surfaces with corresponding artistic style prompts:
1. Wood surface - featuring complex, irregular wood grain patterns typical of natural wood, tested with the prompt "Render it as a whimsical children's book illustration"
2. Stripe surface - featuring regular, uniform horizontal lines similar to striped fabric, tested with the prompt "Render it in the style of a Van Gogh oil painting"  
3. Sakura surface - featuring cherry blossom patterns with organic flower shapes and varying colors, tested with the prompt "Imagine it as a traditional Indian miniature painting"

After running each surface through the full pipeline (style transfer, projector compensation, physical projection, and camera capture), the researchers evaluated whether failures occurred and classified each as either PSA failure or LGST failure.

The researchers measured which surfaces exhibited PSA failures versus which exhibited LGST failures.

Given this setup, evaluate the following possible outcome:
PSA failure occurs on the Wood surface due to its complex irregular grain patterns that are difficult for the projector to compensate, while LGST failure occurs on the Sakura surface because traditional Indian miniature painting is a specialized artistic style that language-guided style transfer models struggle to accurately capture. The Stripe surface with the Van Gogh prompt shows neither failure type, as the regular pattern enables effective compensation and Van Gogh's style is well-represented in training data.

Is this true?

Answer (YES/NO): NO